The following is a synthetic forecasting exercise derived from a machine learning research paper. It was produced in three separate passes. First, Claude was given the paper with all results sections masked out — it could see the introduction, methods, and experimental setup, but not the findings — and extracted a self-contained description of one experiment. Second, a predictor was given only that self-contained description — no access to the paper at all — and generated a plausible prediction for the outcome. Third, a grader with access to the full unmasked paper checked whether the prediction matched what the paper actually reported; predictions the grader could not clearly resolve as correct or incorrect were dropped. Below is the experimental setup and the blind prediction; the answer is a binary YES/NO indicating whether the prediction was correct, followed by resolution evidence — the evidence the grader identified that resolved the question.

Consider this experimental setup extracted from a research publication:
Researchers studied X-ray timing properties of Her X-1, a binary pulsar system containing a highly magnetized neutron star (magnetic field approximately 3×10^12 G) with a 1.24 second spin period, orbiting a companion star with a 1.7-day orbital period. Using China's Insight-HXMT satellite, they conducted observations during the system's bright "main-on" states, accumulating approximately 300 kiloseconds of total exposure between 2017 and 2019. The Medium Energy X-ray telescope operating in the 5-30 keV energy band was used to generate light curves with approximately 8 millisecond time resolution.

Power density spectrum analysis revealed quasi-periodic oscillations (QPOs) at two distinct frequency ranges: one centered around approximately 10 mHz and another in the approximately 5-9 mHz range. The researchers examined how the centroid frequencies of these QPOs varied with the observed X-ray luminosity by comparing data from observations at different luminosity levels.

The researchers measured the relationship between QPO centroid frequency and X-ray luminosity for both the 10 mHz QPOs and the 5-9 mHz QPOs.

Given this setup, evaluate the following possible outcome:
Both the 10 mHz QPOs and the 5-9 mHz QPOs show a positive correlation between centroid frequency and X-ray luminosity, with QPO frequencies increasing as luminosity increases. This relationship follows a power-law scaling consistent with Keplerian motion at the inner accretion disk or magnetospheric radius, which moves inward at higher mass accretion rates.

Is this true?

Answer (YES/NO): NO